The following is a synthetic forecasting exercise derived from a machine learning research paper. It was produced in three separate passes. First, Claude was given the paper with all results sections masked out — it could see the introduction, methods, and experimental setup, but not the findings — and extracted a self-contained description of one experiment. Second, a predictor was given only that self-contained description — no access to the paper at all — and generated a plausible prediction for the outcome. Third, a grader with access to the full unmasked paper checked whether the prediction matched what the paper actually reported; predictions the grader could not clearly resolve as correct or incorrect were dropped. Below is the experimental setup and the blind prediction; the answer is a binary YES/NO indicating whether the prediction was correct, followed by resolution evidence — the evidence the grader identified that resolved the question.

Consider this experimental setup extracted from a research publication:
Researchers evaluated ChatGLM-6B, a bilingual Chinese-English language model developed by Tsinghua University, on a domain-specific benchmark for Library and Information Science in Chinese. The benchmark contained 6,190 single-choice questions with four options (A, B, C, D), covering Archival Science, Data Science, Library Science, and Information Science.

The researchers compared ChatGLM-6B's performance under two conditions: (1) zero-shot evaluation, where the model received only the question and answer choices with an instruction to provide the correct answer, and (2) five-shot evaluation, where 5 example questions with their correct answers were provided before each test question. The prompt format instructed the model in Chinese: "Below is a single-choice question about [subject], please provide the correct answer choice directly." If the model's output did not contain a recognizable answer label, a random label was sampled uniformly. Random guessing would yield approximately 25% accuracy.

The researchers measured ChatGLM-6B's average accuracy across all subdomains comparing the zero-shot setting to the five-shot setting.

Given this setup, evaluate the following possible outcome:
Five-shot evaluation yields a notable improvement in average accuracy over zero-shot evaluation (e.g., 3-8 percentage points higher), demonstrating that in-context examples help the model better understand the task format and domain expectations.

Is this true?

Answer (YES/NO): NO